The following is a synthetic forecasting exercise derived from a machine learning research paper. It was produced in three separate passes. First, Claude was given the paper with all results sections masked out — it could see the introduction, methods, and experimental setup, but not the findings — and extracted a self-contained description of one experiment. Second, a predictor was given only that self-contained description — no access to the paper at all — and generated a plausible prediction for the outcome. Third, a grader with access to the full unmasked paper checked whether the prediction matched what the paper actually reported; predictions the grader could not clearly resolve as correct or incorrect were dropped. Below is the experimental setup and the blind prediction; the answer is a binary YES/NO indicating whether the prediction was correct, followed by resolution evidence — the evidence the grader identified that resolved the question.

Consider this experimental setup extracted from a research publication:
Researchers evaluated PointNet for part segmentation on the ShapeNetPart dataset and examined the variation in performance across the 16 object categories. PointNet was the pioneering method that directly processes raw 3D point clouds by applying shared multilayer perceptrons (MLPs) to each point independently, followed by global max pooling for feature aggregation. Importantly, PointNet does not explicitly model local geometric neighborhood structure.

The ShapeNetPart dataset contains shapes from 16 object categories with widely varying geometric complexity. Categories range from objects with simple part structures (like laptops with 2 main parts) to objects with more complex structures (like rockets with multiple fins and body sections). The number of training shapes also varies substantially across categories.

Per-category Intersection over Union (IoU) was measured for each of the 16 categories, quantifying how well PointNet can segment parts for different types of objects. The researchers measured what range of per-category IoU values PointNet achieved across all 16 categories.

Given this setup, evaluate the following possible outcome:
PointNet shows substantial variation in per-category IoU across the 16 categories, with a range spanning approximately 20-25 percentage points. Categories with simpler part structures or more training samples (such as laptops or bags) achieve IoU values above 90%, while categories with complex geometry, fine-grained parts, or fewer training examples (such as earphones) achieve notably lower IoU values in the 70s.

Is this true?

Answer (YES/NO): NO